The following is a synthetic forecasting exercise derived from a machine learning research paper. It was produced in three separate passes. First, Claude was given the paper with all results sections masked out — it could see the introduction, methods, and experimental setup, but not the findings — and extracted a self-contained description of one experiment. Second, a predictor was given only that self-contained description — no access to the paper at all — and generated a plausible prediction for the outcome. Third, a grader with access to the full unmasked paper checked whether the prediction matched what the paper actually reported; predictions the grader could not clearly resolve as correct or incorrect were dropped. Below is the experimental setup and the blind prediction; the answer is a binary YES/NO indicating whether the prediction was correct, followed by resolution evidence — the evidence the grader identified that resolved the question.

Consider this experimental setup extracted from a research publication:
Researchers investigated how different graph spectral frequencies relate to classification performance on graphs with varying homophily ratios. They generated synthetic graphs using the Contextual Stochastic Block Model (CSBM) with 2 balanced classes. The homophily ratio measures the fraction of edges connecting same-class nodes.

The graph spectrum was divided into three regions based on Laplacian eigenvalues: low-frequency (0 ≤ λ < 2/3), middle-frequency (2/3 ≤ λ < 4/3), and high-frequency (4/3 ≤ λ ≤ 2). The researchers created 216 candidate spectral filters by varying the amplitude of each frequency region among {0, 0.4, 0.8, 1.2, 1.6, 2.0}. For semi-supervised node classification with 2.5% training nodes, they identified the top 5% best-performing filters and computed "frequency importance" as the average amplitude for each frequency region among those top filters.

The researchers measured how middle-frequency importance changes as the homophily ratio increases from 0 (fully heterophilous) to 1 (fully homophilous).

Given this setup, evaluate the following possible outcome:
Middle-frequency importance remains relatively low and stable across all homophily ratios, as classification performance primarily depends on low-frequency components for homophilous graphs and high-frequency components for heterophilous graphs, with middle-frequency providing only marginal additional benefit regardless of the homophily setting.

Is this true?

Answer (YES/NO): NO